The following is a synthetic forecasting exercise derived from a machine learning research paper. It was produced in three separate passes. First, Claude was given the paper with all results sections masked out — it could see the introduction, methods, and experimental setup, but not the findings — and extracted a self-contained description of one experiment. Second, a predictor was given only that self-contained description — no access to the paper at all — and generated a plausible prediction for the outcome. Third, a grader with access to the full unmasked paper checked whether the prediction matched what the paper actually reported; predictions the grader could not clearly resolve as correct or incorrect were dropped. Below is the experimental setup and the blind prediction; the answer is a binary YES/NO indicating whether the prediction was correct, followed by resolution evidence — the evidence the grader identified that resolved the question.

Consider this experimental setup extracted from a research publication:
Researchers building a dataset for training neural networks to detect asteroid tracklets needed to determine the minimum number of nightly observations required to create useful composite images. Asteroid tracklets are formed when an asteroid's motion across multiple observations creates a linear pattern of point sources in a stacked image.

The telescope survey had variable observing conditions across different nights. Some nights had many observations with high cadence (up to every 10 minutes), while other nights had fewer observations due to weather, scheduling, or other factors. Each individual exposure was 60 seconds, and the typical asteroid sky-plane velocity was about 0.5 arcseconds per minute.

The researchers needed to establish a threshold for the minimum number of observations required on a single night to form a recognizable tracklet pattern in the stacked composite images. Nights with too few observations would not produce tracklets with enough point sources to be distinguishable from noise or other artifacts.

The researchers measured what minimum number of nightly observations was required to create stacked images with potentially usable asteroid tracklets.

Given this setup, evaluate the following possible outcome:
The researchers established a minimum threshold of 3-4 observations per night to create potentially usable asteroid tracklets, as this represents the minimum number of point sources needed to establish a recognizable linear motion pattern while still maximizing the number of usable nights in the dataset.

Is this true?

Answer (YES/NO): YES